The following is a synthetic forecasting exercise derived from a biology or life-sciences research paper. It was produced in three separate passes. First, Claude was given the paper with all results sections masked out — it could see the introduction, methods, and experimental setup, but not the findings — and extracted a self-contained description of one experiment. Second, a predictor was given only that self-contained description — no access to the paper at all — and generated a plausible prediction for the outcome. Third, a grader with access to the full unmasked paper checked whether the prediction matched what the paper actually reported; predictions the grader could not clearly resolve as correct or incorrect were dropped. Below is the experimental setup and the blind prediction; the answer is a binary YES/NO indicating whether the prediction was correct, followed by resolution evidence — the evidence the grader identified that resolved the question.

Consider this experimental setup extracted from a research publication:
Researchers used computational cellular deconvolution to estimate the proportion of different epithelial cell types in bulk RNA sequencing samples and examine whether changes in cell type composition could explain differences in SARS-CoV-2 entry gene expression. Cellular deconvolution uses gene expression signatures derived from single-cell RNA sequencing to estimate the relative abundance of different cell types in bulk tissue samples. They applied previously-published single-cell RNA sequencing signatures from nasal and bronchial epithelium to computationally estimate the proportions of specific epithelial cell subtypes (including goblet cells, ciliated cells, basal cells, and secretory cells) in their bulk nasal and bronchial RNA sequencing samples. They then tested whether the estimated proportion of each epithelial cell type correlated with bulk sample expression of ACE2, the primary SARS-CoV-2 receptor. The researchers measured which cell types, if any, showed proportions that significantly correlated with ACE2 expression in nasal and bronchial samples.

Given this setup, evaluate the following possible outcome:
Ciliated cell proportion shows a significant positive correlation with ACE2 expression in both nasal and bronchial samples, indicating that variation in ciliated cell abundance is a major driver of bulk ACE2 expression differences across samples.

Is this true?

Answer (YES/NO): NO